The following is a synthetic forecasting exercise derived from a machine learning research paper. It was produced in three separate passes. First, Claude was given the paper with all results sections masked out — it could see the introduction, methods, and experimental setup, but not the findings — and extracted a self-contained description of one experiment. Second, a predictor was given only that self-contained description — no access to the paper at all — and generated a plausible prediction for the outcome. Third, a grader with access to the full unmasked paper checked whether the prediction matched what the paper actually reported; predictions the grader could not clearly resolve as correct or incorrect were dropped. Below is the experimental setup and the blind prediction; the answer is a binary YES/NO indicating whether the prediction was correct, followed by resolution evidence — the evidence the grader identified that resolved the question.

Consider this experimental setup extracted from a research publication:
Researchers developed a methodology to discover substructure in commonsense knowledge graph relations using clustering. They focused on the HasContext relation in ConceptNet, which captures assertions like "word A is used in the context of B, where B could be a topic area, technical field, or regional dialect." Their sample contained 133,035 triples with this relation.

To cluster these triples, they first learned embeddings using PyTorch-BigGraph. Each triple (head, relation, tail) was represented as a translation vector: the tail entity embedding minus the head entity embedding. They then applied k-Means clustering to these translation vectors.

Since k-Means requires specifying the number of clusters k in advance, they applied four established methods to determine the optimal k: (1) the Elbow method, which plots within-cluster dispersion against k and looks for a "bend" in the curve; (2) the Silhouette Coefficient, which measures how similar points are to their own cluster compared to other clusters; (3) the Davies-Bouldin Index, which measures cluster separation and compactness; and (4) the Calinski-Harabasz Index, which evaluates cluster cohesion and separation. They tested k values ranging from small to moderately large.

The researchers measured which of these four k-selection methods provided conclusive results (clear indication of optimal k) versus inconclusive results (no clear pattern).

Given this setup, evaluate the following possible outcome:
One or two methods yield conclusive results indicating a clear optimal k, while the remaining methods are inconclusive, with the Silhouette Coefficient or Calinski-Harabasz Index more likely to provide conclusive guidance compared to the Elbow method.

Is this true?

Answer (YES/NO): YES